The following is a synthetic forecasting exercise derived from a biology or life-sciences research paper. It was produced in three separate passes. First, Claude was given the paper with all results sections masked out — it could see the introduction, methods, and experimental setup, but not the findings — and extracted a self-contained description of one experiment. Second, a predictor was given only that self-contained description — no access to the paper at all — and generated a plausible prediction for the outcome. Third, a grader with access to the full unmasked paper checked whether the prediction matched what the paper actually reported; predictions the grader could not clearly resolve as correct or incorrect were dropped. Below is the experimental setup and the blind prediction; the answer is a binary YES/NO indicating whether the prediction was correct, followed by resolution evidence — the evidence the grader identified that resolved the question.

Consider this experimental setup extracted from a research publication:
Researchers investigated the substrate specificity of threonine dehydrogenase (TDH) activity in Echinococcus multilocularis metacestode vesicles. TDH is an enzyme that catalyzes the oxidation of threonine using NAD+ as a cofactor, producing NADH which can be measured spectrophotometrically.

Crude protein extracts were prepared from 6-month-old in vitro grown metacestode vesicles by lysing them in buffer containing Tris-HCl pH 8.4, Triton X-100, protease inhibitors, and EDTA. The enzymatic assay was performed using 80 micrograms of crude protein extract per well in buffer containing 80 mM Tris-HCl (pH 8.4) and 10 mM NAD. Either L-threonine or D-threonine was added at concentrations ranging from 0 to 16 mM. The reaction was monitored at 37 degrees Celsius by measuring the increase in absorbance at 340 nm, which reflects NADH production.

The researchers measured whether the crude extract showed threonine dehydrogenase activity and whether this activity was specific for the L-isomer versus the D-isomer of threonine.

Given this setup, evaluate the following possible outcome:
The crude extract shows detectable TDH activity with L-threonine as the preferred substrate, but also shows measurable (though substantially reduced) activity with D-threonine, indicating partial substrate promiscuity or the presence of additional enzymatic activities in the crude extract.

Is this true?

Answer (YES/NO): NO